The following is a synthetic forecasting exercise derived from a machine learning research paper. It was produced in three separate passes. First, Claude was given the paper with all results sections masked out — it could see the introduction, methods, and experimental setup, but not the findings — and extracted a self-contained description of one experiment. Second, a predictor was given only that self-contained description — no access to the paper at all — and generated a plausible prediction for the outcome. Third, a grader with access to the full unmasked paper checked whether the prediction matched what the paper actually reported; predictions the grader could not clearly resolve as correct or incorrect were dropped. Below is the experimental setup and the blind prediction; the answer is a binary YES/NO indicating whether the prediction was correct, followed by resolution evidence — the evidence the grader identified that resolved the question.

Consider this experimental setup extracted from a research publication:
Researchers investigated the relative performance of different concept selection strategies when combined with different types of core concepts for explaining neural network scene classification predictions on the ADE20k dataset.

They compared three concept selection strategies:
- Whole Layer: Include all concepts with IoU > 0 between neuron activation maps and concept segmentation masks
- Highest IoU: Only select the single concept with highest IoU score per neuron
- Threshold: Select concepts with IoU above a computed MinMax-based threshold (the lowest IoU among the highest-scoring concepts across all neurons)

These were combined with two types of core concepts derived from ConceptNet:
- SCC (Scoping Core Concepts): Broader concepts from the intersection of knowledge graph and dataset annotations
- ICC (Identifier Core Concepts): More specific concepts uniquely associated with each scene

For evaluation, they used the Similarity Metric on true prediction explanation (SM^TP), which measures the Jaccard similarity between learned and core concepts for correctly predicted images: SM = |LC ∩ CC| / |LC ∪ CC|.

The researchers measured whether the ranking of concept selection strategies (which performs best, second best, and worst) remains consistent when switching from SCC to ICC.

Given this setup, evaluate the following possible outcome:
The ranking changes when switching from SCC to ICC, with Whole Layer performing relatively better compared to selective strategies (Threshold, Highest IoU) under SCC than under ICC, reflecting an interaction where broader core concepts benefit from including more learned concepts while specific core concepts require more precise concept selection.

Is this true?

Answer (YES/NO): NO